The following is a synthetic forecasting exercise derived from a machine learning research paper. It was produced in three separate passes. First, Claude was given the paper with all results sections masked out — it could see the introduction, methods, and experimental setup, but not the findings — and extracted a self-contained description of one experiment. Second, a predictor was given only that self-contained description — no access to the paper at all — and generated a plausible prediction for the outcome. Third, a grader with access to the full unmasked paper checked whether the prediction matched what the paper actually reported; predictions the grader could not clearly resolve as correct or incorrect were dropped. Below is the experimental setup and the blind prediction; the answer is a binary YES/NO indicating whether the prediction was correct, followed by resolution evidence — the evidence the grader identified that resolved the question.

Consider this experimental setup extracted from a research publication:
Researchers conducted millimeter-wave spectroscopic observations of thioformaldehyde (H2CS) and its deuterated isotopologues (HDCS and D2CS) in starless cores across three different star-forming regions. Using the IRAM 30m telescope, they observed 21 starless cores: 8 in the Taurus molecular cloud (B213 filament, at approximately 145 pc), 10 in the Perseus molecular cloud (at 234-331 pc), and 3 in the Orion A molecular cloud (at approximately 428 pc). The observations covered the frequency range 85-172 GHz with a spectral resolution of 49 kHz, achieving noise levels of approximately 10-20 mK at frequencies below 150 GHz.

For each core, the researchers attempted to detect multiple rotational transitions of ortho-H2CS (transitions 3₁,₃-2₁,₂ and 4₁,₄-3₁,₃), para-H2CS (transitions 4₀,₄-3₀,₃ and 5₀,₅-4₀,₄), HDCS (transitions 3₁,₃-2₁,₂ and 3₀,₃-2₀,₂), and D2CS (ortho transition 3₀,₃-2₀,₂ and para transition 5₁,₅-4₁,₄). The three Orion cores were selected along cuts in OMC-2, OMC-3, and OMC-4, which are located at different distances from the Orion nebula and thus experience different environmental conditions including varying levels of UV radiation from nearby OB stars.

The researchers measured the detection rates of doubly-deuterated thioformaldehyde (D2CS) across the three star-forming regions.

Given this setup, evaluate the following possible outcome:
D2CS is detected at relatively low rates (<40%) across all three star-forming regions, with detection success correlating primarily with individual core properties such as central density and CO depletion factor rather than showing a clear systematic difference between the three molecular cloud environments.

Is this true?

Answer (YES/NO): NO